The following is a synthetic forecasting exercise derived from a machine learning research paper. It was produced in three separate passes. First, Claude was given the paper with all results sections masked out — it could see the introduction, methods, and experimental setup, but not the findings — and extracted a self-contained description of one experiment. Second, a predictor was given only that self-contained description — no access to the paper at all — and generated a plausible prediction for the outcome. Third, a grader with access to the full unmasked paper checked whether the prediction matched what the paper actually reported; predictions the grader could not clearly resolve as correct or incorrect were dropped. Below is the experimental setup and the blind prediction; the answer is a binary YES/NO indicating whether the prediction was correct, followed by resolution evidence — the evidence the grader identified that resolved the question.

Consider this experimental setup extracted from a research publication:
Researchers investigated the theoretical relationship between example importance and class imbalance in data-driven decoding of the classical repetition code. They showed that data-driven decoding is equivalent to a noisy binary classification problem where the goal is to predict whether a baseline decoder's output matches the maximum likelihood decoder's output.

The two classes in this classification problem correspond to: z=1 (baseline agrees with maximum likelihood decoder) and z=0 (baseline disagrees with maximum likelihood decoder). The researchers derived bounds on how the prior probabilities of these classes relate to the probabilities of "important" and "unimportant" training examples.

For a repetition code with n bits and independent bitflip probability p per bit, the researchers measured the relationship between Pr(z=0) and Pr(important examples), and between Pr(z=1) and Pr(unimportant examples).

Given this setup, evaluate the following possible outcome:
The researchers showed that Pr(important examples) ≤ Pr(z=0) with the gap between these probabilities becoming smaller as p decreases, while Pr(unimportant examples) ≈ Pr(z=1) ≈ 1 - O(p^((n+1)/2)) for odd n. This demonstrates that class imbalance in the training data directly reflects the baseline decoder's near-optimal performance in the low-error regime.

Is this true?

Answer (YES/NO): NO